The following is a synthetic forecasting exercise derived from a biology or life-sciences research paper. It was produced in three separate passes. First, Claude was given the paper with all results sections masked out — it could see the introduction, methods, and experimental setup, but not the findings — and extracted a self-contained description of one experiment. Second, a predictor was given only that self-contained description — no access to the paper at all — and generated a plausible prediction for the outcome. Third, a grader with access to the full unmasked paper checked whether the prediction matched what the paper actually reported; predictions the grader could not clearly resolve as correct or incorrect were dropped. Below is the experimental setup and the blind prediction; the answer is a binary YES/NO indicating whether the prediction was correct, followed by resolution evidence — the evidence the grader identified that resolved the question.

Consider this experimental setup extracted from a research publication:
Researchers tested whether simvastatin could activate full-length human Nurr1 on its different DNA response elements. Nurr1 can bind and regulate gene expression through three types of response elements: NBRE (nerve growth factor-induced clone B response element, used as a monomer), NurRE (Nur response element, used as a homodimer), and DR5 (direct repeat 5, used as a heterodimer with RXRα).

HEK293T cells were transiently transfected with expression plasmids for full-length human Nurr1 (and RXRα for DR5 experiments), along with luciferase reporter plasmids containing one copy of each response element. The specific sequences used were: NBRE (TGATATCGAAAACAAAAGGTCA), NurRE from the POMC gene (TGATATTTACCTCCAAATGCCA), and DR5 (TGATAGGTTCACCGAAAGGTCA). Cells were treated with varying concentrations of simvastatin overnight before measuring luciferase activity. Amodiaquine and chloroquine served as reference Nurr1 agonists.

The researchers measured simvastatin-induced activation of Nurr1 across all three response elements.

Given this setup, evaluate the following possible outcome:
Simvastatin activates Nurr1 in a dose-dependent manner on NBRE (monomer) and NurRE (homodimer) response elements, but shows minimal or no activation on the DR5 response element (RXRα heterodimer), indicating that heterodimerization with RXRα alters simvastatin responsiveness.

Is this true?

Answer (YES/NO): NO